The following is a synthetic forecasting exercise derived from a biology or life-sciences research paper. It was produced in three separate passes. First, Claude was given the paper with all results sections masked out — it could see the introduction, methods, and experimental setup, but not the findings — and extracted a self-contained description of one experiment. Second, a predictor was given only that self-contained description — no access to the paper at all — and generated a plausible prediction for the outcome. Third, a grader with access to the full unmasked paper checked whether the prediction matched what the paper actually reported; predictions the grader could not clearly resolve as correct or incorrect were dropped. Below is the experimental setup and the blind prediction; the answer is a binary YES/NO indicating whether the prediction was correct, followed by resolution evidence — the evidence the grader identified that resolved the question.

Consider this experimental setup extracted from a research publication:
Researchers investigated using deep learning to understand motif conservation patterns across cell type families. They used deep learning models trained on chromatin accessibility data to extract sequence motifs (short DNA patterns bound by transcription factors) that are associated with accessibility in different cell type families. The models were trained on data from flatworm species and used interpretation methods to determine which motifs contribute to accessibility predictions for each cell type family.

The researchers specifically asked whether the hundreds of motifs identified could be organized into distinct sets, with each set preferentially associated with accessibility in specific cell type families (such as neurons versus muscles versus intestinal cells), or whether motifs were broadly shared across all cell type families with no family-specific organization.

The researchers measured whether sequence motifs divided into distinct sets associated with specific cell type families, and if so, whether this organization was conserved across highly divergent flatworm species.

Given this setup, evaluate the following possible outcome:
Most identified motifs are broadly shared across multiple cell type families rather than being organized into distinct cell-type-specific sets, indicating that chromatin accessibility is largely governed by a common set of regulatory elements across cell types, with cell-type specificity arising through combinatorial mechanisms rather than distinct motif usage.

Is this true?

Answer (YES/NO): NO